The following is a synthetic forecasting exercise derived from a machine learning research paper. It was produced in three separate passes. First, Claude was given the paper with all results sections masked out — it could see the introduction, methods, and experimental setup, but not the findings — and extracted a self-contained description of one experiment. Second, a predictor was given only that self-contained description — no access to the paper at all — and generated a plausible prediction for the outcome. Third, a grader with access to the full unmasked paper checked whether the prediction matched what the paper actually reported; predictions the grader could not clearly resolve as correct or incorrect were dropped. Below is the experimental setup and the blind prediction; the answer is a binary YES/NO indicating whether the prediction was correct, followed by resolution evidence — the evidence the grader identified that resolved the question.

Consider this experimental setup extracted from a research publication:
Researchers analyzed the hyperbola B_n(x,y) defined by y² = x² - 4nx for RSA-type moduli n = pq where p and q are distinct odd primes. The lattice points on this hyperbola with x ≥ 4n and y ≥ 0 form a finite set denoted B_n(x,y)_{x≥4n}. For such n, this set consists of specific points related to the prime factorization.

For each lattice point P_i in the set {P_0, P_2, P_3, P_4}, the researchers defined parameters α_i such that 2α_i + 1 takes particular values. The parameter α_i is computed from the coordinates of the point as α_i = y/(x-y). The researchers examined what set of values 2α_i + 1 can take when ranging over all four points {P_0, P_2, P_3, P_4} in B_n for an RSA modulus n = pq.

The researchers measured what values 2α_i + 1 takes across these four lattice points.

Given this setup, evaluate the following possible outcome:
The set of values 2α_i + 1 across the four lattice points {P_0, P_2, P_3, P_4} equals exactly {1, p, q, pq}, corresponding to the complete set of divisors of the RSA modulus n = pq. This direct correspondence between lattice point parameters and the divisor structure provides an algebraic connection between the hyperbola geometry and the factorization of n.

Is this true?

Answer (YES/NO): YES